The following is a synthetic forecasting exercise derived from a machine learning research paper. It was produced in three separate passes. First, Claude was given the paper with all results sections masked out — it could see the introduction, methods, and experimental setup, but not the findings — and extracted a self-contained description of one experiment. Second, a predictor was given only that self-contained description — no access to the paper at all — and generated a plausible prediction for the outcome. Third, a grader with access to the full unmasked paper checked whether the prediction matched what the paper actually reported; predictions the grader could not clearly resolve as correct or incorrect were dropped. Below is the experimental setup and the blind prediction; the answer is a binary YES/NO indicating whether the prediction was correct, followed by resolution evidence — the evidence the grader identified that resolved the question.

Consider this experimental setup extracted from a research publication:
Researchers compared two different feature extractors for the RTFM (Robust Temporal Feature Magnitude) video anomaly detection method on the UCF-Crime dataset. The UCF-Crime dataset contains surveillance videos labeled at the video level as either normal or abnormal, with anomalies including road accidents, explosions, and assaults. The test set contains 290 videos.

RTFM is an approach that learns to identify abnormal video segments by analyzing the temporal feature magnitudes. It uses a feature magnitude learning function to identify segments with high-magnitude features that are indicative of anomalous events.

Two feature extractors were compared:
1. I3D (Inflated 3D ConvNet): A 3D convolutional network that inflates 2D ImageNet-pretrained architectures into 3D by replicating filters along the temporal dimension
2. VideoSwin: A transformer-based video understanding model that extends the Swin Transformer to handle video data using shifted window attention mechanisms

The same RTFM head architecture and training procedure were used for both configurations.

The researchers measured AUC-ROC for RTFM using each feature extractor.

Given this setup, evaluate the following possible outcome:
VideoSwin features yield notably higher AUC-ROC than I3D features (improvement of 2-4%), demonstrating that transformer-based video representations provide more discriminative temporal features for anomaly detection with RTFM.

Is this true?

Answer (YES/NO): NO